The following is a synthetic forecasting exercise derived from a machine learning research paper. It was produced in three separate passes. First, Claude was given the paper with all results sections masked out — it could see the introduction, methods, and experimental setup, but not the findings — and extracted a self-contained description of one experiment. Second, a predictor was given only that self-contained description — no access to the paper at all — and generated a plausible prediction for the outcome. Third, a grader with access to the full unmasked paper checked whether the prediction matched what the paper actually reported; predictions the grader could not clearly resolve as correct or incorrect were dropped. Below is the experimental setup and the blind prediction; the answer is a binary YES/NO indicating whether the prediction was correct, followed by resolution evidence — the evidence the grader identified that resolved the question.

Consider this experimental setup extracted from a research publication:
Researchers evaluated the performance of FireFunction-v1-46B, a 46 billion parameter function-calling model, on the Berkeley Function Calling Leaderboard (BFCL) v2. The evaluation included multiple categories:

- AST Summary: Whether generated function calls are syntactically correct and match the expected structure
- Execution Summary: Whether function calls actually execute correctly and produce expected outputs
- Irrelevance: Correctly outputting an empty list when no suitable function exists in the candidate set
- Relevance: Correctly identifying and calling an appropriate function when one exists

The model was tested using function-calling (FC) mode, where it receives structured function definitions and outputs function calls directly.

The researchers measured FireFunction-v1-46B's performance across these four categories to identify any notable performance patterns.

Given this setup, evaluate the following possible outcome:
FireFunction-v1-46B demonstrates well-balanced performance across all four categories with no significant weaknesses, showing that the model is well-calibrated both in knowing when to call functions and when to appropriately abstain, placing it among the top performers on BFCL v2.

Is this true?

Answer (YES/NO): NO